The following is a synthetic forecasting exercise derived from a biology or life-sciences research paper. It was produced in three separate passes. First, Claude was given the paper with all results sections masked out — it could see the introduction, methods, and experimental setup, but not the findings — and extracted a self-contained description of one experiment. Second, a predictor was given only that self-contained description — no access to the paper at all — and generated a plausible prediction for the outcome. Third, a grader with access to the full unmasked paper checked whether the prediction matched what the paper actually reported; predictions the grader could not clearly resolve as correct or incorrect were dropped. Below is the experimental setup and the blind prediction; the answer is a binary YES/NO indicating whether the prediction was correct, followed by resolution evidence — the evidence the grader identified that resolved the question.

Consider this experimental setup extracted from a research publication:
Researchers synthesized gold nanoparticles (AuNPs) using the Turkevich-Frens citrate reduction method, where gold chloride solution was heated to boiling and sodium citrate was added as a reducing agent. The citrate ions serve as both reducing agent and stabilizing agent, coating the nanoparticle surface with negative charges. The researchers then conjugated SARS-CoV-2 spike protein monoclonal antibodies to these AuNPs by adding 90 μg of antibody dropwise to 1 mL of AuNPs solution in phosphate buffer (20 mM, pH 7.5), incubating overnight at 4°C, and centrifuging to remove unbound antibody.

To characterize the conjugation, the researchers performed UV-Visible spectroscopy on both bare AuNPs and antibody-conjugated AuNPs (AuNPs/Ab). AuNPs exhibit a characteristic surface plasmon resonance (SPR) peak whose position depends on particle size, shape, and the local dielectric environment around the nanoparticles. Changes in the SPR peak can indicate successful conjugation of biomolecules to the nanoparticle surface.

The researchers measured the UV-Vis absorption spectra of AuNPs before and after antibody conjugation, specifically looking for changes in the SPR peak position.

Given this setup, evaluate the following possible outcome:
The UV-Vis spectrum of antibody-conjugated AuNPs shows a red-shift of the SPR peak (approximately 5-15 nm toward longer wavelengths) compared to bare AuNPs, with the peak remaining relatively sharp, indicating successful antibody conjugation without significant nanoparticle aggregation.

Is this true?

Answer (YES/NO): NO